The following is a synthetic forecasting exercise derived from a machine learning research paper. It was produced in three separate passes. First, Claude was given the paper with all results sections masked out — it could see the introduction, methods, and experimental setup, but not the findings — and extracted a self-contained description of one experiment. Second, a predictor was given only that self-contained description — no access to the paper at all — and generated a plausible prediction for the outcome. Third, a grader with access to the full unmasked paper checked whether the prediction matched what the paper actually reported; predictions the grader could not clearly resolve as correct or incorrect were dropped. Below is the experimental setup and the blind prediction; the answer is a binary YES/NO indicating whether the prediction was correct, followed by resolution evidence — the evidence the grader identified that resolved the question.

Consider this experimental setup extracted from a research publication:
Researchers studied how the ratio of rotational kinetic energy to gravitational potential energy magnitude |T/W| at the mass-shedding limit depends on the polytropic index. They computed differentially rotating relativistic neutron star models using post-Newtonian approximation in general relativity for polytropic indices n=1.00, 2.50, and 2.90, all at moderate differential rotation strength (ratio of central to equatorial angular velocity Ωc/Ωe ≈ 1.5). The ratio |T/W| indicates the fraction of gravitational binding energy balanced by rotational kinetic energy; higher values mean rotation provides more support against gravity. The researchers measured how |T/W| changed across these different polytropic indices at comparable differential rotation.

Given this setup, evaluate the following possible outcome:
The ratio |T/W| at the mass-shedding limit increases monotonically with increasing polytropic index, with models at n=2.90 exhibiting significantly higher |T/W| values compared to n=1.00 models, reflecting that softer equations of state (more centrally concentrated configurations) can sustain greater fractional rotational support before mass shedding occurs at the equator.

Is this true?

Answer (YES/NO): NO